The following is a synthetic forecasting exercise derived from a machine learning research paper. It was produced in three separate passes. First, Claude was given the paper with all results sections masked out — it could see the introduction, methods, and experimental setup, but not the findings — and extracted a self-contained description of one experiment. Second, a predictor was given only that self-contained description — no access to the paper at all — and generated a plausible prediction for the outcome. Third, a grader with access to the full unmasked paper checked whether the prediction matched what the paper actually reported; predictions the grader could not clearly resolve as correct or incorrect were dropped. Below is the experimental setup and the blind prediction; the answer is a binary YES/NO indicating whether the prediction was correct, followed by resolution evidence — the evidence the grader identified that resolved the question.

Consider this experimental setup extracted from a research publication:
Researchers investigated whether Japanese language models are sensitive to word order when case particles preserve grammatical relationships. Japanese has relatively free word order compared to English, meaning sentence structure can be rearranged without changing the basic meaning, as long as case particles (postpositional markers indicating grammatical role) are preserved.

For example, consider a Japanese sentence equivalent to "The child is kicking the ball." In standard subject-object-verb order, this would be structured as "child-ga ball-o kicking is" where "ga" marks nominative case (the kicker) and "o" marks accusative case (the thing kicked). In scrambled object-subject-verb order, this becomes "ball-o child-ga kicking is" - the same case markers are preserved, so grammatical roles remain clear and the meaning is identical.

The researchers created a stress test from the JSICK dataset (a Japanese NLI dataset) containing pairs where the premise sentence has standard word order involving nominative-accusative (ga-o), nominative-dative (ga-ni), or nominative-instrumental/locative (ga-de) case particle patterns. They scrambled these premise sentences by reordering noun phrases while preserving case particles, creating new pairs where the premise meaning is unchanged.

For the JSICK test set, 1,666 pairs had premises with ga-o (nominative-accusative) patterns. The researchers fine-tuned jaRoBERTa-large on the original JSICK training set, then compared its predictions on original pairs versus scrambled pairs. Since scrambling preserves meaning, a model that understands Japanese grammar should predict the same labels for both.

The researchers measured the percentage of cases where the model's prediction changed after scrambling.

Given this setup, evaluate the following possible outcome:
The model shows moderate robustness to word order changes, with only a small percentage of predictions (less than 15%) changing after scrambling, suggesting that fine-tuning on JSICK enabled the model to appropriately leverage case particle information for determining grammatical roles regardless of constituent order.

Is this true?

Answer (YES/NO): NO